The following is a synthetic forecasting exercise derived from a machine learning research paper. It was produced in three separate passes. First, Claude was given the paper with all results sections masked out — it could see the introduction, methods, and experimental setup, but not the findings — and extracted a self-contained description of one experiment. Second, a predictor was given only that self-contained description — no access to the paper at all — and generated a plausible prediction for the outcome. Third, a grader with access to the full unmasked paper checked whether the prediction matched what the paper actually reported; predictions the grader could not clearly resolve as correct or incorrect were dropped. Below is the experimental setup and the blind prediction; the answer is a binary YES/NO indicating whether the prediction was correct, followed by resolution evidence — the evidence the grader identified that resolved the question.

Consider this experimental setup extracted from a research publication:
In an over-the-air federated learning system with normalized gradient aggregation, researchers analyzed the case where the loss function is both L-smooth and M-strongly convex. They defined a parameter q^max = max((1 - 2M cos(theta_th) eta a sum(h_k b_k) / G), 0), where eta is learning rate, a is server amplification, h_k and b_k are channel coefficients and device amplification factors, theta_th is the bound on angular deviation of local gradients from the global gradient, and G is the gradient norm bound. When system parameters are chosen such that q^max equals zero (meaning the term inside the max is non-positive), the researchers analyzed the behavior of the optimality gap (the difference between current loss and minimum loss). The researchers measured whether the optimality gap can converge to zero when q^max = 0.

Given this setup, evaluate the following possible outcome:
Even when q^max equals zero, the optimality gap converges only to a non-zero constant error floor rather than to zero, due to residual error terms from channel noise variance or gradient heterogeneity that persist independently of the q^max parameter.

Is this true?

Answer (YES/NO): YES